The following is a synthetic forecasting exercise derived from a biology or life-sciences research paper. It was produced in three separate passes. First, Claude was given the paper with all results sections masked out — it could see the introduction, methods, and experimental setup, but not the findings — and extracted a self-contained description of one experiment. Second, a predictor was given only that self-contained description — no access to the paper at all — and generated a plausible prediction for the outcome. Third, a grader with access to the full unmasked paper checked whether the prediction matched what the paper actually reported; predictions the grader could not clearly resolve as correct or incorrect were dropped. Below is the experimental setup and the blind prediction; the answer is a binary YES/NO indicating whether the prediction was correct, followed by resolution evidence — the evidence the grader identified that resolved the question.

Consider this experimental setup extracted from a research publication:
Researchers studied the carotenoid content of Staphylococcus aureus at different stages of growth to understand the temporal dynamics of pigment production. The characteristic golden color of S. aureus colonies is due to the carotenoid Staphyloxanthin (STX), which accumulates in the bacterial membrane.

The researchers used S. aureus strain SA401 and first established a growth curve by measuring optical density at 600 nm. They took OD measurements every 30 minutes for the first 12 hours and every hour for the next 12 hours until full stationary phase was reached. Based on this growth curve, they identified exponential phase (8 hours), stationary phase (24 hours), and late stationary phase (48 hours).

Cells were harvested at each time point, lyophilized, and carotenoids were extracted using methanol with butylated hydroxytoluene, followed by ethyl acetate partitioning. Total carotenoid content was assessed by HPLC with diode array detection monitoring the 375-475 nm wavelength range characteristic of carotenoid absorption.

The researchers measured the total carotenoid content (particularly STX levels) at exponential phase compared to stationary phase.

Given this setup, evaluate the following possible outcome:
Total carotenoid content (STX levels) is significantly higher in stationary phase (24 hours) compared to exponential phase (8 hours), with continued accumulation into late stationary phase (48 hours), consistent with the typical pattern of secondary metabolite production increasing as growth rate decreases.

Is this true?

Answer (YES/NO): NO